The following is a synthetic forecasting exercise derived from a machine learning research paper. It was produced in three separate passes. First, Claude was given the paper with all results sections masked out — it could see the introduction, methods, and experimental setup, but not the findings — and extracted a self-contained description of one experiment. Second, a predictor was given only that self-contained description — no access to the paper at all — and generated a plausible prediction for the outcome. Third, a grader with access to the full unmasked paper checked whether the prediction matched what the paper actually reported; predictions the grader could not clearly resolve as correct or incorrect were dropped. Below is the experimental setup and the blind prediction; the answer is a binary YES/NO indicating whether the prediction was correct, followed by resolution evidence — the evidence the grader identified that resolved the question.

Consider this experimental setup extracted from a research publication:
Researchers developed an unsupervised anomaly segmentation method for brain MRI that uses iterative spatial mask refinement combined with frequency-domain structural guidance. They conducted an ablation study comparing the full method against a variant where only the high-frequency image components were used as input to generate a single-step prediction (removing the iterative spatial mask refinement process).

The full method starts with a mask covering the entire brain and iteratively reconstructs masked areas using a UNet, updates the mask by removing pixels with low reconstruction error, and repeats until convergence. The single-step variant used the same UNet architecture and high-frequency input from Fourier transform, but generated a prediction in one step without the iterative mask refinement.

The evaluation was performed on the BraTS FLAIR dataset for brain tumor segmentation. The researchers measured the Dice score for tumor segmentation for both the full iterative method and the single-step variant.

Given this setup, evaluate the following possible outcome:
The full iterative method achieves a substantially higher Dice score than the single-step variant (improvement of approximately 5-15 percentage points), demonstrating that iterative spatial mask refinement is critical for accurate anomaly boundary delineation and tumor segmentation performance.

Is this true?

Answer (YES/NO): YES